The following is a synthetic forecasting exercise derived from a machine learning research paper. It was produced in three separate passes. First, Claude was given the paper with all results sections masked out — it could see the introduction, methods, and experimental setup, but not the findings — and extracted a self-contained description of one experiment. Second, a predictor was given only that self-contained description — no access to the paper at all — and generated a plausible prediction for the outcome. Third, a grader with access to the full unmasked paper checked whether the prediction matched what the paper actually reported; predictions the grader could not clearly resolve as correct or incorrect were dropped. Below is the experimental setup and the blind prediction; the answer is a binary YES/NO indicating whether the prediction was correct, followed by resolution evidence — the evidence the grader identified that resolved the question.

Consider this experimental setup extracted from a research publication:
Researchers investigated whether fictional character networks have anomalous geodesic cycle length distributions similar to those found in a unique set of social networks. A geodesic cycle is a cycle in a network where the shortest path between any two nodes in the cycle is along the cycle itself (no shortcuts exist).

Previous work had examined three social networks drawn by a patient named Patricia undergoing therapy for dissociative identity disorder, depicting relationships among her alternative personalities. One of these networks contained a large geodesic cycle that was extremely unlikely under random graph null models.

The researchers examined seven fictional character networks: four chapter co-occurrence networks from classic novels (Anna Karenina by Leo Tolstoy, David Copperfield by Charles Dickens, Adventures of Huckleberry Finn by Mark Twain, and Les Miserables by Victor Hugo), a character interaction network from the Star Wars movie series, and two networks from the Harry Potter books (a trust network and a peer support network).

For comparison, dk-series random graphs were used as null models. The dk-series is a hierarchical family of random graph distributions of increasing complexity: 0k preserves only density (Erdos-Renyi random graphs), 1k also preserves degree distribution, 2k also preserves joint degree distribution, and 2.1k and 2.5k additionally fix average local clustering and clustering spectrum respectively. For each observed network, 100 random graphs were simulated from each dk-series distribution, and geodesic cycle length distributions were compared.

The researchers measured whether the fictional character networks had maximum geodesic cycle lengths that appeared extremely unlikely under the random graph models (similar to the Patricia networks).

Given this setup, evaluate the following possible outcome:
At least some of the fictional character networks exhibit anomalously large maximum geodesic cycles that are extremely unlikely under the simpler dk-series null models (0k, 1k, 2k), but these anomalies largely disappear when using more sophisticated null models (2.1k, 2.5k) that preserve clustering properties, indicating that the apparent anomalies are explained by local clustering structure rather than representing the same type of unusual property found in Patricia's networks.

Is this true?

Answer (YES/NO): NO